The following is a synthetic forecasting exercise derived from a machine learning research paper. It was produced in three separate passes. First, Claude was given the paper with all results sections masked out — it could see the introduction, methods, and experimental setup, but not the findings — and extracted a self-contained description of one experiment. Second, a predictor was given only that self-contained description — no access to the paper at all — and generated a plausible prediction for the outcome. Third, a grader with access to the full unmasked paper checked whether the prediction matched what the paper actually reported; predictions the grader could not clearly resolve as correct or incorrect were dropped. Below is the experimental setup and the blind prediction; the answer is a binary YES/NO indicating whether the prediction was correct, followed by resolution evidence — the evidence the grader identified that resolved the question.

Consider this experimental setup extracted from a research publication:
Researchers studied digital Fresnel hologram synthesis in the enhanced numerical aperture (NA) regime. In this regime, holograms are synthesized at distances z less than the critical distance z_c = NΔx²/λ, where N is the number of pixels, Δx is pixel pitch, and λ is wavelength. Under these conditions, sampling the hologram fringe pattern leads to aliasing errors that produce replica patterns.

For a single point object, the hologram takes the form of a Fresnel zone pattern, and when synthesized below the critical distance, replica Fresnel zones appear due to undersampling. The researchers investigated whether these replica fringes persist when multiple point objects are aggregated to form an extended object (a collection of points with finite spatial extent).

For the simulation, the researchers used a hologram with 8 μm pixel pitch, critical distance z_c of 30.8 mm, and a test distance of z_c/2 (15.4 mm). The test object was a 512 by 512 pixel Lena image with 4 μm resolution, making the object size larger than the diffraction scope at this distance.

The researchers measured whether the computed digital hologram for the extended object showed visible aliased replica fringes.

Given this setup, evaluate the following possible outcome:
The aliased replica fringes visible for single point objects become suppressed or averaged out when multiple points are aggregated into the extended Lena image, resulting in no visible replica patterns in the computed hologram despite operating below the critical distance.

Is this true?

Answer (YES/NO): YES